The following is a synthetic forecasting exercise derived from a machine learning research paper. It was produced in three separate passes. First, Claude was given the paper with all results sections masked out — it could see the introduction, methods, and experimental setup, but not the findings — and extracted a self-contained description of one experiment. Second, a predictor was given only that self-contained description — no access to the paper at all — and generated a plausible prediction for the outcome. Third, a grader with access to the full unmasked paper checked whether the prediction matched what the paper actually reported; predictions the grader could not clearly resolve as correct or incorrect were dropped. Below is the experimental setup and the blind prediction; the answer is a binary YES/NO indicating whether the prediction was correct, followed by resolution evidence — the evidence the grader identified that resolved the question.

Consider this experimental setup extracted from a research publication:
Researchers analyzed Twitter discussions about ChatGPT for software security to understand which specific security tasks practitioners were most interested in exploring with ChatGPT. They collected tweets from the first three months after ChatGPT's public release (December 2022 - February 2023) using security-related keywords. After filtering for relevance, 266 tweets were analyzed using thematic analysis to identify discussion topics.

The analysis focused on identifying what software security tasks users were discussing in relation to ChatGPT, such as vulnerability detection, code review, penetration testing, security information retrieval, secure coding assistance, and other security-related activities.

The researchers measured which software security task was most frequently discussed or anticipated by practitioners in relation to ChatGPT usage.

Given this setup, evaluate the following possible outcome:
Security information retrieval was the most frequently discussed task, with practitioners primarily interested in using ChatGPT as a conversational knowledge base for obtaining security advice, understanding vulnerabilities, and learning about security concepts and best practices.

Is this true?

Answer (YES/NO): NO